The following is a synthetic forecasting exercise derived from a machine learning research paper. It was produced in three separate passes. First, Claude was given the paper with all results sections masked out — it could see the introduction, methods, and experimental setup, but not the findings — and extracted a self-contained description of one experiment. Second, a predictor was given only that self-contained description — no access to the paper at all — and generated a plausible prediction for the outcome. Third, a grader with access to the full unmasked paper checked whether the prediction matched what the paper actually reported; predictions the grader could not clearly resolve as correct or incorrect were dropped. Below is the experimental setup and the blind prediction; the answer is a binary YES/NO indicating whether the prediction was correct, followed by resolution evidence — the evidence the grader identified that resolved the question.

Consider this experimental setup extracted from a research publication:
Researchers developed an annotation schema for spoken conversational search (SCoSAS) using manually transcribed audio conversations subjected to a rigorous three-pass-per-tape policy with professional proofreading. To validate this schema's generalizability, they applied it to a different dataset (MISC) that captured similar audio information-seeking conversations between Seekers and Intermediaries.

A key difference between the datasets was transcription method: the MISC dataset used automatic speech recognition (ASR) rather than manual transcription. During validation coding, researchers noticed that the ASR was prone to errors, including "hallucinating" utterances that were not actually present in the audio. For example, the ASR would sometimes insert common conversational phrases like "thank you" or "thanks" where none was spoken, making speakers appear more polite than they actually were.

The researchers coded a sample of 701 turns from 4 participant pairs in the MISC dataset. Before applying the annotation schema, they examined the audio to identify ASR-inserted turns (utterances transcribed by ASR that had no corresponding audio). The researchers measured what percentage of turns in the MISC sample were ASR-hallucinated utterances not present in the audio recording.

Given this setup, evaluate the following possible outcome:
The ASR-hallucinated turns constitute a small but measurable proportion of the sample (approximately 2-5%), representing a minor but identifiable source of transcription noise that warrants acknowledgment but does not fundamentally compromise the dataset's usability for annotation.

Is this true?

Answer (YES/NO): YES